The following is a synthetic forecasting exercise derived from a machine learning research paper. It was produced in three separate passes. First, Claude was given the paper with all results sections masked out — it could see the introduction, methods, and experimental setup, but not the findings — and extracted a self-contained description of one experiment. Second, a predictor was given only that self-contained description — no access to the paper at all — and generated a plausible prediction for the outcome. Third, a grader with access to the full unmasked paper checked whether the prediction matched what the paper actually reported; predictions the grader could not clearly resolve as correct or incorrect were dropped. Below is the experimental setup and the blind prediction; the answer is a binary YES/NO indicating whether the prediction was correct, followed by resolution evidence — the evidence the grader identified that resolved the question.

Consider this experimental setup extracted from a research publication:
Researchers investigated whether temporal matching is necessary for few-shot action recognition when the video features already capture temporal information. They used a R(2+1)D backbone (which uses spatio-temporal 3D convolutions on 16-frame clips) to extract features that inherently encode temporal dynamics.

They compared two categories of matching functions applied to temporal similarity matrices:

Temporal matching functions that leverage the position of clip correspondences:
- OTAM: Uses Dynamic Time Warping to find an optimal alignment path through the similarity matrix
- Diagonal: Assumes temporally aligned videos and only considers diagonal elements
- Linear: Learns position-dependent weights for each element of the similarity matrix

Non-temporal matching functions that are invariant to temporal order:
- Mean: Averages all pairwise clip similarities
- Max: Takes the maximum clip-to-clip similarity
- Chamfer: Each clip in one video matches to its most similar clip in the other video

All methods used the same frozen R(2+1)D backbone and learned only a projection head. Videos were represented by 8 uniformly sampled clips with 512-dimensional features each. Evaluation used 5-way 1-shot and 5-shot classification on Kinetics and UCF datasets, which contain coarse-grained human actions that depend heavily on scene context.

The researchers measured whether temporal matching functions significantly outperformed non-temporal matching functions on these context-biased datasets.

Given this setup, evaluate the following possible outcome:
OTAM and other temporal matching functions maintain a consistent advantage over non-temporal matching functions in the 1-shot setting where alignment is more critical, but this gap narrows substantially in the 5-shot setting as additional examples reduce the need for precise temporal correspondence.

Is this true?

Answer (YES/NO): NO